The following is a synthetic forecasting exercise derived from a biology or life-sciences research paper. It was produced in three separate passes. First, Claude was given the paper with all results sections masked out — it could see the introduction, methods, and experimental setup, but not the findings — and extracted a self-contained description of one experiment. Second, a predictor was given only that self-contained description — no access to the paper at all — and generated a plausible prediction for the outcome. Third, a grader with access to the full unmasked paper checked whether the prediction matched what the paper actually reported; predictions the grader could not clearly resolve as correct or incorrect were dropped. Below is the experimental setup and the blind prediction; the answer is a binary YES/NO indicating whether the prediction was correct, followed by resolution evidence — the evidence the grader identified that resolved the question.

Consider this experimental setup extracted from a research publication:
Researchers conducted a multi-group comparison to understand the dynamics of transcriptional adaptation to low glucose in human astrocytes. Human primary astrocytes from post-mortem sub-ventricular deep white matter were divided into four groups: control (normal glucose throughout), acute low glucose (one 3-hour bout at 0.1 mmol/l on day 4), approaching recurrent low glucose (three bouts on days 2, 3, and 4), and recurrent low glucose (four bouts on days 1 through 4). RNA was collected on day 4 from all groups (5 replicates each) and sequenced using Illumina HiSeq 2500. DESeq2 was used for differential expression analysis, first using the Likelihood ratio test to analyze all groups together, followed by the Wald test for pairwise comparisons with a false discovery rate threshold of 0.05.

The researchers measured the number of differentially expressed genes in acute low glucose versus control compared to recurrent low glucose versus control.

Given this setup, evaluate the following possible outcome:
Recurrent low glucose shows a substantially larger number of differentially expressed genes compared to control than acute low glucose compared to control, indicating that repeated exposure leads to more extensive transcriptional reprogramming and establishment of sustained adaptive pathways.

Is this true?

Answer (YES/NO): NO